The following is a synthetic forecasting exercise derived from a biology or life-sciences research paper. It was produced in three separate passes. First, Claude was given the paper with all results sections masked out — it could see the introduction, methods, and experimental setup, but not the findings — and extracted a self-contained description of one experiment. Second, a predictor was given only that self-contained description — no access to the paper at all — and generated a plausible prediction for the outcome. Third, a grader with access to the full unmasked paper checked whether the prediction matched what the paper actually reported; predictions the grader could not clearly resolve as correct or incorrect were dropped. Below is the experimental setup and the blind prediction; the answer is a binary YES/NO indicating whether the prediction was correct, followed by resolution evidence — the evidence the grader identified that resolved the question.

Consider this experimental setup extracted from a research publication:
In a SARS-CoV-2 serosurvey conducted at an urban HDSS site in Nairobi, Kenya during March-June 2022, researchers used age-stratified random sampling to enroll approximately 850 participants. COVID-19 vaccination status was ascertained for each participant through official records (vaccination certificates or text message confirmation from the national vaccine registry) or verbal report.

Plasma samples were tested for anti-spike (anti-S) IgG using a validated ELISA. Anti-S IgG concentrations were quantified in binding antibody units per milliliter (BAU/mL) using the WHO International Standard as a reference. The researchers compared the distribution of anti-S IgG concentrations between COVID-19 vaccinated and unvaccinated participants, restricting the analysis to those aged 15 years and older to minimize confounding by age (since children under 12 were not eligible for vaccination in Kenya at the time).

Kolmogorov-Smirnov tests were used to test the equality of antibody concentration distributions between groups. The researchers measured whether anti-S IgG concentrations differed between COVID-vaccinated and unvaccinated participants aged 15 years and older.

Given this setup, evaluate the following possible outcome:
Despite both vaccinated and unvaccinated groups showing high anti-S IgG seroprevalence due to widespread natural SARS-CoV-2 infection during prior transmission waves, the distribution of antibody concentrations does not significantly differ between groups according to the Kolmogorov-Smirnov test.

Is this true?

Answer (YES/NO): NO